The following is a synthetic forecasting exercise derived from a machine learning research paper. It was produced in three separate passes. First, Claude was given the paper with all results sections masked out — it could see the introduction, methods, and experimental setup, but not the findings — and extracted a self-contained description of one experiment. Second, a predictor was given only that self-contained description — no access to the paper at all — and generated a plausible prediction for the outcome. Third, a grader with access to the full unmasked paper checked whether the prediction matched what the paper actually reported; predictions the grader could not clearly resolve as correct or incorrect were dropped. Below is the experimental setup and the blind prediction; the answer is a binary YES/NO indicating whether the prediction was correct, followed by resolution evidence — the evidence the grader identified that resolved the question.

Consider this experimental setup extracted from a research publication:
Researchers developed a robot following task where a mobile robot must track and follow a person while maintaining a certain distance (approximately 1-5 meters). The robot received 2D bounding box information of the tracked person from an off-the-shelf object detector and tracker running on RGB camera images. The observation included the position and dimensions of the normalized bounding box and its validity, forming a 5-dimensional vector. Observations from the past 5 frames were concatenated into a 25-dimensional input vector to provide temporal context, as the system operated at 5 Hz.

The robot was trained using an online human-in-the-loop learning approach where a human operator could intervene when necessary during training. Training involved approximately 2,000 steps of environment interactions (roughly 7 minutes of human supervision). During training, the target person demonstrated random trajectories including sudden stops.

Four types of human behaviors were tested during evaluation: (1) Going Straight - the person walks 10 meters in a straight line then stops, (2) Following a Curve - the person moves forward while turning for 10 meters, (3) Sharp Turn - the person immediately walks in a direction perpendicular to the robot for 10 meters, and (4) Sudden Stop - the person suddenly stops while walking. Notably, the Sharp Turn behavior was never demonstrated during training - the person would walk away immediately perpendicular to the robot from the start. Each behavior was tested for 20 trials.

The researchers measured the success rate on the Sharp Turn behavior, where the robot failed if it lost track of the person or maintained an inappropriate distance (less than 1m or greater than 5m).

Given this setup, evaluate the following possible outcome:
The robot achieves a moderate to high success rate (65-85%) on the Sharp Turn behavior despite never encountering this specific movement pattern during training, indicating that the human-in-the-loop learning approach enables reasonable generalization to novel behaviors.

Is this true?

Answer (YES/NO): NO